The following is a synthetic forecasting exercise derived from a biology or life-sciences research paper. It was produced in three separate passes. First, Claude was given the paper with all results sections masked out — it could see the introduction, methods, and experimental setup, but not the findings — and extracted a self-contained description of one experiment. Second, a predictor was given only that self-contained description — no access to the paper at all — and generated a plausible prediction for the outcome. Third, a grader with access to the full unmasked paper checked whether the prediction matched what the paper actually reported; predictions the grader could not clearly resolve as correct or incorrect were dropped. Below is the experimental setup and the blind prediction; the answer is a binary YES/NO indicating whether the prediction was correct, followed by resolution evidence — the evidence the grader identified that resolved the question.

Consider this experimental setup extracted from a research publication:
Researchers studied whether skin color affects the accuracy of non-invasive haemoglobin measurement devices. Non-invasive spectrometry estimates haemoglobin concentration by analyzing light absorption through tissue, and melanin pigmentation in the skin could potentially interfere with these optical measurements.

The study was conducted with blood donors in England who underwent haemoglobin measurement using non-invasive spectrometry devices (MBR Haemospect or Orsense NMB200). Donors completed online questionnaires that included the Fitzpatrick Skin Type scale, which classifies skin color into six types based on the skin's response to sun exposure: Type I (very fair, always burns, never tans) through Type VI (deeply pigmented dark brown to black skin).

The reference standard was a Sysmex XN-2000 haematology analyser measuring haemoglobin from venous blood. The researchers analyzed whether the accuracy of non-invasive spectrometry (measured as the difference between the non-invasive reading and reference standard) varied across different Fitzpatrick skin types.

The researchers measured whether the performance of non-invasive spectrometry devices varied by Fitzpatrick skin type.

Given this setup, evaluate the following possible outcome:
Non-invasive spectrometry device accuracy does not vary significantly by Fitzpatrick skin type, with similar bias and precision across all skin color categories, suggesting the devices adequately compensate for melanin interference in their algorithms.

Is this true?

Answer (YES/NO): NO